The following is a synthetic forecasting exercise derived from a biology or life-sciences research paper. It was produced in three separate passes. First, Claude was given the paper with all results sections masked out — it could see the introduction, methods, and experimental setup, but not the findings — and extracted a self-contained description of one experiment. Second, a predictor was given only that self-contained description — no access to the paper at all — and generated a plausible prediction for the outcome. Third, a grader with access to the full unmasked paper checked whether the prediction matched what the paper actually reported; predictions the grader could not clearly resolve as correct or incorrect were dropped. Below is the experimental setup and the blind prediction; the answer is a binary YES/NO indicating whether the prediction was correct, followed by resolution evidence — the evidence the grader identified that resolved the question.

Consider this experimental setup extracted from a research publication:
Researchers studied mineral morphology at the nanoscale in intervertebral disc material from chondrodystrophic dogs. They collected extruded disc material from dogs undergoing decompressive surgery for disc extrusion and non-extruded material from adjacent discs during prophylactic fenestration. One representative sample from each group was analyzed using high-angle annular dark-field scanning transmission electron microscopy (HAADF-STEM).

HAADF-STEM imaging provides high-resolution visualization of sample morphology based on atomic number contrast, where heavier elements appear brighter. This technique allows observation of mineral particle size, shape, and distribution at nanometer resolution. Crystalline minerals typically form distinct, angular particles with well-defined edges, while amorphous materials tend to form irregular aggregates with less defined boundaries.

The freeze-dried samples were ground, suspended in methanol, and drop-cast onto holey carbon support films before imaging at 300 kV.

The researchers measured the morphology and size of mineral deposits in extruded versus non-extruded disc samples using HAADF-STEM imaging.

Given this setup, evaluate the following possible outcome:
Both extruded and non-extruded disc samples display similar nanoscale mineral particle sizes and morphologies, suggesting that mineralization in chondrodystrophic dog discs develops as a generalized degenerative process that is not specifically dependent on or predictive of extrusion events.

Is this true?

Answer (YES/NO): NO